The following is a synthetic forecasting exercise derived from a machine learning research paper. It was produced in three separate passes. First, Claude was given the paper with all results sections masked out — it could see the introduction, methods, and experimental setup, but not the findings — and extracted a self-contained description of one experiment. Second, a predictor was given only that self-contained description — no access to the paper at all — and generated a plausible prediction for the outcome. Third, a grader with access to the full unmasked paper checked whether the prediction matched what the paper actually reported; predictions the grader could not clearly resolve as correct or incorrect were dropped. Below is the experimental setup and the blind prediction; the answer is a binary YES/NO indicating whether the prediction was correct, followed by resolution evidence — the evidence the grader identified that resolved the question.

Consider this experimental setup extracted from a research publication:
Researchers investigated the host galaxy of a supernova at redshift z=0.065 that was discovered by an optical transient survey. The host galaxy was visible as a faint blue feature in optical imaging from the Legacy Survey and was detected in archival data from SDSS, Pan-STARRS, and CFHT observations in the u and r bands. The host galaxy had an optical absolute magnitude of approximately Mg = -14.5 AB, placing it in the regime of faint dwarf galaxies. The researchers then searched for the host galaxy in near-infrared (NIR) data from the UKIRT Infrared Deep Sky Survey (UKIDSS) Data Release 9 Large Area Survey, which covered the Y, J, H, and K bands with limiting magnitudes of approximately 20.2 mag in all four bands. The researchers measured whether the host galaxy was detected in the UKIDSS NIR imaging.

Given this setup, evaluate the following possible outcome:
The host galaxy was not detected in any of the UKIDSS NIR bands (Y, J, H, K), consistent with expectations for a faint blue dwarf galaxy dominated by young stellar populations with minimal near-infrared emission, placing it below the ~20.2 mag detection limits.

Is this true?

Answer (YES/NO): YES